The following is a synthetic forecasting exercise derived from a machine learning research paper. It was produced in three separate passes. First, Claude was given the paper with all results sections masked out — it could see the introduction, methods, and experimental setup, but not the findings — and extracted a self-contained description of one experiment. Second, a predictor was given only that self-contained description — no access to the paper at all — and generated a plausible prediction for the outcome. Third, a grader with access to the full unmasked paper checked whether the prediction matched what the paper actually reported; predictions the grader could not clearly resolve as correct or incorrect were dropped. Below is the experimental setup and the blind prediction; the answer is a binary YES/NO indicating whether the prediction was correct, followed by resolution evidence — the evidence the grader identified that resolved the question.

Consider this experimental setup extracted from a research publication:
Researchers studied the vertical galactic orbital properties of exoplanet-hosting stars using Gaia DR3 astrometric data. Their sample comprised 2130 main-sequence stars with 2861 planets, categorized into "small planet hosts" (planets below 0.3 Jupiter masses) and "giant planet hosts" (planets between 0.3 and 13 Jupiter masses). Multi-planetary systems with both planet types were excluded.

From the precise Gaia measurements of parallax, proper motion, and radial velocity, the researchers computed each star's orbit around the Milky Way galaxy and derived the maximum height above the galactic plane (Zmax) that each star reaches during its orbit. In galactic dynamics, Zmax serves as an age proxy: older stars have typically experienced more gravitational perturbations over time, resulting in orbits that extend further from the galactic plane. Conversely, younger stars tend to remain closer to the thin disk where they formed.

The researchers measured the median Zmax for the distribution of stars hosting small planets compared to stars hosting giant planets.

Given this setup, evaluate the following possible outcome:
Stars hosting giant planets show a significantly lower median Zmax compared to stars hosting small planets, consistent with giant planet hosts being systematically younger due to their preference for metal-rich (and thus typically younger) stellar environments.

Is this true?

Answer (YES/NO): YES